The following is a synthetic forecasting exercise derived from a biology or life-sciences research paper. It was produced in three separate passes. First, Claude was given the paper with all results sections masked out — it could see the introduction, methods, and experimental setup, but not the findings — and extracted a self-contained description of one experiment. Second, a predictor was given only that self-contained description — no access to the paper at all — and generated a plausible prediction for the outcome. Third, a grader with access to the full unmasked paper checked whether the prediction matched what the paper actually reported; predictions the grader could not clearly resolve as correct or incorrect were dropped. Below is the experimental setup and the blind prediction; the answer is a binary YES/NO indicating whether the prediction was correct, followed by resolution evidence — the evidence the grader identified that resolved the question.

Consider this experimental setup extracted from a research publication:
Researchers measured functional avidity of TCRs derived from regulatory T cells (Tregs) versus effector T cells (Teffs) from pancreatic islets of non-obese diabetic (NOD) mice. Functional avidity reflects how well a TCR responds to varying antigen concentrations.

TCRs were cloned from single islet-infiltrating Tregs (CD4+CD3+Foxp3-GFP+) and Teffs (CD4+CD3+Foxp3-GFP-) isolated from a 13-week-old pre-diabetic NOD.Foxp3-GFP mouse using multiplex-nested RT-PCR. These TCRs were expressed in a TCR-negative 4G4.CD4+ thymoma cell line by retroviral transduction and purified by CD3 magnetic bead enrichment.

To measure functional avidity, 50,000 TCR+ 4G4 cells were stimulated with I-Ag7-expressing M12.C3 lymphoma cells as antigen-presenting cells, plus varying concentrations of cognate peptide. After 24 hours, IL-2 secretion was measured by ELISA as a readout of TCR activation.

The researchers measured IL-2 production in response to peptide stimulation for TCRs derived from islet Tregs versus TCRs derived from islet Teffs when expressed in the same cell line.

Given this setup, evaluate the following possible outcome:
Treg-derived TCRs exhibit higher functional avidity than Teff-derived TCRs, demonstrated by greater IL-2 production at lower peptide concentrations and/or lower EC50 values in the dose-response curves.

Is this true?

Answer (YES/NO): NO